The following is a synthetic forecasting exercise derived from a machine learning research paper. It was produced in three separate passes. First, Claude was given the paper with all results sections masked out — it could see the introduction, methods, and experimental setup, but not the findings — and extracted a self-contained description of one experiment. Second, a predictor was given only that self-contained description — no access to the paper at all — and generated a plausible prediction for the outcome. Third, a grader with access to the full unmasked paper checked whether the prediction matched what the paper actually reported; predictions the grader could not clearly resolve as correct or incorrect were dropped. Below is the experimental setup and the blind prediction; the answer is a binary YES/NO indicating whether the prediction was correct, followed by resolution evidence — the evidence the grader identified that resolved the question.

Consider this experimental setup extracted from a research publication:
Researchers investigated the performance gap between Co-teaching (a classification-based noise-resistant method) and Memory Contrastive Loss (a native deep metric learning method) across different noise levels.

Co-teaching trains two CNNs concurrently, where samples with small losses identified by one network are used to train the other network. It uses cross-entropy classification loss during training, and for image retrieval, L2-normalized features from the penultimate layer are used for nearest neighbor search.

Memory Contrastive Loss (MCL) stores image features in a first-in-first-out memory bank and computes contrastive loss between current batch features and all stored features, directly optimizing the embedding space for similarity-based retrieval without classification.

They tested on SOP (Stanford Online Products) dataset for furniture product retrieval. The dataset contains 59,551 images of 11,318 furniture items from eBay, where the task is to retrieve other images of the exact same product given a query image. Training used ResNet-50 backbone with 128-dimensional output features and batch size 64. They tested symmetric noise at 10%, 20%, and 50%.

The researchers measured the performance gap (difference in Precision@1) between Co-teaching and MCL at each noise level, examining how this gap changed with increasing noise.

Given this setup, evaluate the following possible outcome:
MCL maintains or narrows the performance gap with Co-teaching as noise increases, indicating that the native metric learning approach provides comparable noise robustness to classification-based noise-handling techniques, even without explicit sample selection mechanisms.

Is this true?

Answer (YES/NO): NO